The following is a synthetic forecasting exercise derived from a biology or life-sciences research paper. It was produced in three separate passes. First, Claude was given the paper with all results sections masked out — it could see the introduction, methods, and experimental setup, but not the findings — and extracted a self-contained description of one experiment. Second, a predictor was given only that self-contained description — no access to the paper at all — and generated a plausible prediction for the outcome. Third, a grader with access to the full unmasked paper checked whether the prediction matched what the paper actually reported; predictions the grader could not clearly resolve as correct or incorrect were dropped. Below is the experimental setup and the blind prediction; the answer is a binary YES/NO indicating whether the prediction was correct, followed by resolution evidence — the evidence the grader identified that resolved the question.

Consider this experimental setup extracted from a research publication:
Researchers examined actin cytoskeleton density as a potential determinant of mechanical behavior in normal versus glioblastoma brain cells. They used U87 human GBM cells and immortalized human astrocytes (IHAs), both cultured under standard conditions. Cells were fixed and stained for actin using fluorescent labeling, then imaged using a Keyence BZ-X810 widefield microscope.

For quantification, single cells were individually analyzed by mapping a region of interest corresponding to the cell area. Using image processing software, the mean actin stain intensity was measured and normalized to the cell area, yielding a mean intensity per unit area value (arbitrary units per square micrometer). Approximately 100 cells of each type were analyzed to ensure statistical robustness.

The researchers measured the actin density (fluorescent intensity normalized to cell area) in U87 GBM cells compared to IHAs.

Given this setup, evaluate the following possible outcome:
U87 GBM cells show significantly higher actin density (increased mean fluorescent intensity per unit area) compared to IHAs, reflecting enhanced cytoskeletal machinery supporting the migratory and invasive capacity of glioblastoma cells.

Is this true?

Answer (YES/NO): NO